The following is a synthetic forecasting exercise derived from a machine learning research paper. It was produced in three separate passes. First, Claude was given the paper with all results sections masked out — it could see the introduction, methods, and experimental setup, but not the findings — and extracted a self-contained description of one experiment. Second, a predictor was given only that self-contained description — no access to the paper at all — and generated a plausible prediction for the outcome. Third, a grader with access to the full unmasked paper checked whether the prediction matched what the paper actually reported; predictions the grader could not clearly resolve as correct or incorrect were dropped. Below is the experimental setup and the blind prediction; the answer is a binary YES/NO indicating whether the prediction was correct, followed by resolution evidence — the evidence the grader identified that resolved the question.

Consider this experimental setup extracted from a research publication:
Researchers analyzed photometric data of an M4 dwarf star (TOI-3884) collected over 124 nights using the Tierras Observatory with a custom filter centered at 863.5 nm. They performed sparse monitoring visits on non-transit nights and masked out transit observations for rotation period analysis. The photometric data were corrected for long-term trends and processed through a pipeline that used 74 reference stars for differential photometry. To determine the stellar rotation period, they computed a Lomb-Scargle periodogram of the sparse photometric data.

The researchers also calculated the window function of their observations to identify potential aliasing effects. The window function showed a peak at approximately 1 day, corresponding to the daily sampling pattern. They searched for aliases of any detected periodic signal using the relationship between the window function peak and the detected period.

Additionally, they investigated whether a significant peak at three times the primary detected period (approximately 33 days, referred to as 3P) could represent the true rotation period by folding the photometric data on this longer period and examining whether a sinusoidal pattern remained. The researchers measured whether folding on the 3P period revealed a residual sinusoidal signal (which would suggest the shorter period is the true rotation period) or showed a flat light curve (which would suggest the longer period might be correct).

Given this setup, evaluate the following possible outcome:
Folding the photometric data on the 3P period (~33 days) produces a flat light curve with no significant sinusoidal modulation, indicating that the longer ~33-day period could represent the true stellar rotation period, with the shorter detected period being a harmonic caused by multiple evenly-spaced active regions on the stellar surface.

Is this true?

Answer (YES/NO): NO